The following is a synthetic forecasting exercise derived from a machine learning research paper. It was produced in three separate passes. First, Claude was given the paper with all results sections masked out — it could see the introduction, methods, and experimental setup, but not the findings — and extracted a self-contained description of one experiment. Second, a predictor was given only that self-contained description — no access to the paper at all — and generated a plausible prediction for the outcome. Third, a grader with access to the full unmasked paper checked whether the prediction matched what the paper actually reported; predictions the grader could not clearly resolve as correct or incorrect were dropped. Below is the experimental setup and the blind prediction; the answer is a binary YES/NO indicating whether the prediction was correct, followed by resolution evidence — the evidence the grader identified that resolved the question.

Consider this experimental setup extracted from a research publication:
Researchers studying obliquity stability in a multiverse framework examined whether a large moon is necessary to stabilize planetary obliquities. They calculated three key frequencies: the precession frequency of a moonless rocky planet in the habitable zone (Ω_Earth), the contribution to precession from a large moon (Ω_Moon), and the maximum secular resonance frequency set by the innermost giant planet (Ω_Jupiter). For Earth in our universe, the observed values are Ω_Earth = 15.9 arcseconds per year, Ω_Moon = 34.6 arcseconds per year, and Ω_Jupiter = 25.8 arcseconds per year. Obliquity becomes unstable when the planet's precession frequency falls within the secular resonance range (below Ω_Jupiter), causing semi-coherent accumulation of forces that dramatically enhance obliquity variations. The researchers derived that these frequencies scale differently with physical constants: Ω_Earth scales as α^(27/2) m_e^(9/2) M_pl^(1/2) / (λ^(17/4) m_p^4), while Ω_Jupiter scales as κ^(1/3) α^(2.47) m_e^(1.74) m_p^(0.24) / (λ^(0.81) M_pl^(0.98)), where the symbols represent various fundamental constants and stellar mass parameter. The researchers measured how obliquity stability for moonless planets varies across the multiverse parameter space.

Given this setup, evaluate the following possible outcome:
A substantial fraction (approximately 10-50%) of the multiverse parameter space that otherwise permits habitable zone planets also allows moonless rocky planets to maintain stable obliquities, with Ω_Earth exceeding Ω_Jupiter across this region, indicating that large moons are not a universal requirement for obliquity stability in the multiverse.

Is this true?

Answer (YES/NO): NO